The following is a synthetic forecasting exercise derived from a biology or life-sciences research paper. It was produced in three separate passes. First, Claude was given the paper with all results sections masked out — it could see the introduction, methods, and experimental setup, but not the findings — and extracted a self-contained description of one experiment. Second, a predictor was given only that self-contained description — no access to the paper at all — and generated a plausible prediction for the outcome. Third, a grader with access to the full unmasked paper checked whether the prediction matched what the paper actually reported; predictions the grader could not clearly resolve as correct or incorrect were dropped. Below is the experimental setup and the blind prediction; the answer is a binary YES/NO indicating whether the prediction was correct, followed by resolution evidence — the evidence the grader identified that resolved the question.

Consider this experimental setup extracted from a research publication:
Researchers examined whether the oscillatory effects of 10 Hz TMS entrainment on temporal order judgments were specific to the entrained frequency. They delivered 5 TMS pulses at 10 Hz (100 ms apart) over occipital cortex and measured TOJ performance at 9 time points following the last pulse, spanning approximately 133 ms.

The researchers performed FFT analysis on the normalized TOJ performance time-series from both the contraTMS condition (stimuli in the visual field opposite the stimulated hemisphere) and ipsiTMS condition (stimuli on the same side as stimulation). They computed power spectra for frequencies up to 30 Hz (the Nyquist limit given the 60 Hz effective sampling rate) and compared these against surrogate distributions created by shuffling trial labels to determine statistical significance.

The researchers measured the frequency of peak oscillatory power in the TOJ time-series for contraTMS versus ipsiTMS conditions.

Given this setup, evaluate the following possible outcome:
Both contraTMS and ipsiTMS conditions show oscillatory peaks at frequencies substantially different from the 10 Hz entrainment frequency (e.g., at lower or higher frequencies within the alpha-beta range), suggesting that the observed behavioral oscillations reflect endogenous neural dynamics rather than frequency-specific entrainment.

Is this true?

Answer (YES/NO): NO